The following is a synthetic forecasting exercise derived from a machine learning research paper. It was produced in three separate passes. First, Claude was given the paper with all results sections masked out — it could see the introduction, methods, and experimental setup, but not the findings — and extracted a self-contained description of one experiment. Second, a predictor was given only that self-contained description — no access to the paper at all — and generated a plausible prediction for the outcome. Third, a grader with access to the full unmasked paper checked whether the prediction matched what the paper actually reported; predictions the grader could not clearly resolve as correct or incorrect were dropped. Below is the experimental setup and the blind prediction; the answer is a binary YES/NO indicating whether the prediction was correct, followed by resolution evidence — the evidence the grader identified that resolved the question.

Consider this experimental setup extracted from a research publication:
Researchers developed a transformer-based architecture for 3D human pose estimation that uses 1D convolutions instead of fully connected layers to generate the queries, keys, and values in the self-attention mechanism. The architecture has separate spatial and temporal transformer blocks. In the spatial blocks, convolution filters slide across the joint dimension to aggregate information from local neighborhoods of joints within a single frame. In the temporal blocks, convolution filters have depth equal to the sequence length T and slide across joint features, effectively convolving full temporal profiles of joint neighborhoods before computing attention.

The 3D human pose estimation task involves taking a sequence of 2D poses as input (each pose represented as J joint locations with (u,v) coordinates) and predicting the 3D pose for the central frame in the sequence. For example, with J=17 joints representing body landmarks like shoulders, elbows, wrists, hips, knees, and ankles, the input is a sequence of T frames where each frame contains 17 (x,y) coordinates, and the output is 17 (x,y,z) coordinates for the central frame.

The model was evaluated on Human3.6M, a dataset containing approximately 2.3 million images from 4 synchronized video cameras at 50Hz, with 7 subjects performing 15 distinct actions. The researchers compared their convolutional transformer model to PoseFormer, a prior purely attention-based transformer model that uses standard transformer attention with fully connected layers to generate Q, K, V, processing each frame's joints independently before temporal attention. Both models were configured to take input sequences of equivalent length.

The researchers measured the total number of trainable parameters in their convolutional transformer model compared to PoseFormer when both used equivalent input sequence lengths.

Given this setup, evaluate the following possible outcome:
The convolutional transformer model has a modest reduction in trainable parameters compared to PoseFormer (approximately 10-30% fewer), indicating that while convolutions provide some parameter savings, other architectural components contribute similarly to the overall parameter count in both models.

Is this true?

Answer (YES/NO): NO